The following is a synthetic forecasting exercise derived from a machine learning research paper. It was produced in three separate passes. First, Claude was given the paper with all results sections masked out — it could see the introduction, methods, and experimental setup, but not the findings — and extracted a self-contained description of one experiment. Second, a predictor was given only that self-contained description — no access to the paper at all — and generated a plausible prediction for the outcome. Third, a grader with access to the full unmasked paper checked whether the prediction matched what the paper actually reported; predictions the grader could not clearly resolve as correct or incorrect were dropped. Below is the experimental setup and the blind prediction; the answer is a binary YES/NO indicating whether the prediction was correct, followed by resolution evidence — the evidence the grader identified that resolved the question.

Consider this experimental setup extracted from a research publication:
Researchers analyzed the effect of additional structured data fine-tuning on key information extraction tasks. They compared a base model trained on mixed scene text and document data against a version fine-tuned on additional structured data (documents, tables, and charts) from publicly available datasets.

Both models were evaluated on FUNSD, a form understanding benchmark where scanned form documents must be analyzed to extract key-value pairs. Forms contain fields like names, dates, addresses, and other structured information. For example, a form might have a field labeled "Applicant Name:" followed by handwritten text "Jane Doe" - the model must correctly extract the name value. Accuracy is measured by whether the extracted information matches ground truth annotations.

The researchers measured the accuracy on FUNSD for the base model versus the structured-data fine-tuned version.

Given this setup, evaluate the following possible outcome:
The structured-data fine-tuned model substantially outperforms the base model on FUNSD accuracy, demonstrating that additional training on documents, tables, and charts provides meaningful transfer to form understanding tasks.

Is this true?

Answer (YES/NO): YES